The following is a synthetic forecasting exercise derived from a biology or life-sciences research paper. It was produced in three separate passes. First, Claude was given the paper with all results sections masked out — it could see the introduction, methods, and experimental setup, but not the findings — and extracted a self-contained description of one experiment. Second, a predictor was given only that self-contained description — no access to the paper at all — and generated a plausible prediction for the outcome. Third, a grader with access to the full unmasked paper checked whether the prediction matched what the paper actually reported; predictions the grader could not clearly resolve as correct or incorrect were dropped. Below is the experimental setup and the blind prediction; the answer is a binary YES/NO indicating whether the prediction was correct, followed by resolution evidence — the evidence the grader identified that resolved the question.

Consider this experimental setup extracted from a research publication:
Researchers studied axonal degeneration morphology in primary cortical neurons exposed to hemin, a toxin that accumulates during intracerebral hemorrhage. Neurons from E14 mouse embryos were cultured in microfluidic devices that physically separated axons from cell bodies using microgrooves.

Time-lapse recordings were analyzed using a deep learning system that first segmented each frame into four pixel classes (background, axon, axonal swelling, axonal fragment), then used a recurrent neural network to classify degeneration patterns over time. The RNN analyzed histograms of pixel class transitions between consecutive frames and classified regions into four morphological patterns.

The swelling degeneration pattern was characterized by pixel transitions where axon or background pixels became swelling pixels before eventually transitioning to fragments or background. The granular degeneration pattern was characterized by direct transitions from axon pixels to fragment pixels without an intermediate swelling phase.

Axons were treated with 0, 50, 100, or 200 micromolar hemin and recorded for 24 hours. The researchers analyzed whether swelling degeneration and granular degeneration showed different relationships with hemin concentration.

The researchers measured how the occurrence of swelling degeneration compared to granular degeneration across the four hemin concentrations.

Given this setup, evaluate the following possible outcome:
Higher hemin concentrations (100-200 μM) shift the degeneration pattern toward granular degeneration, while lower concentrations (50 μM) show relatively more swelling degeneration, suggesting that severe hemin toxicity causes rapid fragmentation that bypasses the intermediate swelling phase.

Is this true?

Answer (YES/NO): YES